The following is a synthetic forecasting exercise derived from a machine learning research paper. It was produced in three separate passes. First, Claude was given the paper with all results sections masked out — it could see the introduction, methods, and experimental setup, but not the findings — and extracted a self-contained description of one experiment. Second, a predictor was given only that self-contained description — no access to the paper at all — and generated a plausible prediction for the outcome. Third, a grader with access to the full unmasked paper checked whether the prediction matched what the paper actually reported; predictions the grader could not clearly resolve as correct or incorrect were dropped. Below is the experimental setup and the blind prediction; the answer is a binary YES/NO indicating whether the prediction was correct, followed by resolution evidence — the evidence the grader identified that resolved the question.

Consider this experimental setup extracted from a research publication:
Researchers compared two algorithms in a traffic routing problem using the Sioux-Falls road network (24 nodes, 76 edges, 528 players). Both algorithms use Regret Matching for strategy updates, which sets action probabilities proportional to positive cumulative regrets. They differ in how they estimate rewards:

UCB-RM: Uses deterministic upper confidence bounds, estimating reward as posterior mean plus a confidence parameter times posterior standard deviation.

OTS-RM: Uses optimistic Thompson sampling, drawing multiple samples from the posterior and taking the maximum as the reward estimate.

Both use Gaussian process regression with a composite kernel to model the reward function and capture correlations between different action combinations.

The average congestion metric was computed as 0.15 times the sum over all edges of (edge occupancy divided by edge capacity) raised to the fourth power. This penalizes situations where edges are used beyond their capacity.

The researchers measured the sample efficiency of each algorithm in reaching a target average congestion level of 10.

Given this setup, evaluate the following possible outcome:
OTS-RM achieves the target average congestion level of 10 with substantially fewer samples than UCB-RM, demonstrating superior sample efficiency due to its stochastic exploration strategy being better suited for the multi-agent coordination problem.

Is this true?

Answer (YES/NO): YES